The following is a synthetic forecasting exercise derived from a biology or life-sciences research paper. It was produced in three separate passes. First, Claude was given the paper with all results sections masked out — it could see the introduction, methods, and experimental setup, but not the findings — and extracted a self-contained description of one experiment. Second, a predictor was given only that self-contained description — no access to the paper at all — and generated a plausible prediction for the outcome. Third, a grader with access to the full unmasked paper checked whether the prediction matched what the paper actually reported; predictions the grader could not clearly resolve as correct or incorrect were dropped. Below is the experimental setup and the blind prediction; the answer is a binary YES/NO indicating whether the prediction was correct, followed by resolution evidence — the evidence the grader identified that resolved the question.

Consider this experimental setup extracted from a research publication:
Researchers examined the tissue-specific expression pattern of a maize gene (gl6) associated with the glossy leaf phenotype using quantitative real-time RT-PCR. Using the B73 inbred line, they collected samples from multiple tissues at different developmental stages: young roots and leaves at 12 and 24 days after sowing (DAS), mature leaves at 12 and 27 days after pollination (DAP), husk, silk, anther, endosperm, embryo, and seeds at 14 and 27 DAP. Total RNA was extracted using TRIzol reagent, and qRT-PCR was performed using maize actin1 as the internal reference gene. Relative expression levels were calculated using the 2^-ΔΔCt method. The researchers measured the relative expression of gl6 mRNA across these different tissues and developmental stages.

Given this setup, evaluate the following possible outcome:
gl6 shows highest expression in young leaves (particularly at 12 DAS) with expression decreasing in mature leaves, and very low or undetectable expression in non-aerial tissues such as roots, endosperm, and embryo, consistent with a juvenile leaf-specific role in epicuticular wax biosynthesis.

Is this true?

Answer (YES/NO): NO